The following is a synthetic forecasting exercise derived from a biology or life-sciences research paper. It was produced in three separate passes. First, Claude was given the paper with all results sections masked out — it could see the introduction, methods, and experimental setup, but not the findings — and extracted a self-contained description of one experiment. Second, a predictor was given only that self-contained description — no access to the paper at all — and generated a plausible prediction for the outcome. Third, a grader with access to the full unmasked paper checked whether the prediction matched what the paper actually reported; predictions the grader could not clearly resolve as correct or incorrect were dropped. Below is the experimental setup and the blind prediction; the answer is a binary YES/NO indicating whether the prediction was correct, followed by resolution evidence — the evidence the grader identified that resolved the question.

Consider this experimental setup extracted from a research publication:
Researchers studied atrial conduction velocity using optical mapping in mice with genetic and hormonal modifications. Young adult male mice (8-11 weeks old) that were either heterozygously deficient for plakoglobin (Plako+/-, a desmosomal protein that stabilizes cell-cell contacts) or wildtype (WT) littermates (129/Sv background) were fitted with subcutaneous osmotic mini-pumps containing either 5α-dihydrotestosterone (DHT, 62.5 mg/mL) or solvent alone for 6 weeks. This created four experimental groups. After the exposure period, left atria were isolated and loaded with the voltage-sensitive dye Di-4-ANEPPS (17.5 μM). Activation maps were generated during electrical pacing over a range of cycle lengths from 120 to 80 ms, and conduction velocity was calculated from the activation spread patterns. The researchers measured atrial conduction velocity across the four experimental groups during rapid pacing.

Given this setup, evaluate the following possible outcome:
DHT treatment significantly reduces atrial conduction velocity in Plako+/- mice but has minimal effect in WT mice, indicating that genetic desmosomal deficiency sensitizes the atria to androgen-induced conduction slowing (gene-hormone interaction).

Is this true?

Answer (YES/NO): YES